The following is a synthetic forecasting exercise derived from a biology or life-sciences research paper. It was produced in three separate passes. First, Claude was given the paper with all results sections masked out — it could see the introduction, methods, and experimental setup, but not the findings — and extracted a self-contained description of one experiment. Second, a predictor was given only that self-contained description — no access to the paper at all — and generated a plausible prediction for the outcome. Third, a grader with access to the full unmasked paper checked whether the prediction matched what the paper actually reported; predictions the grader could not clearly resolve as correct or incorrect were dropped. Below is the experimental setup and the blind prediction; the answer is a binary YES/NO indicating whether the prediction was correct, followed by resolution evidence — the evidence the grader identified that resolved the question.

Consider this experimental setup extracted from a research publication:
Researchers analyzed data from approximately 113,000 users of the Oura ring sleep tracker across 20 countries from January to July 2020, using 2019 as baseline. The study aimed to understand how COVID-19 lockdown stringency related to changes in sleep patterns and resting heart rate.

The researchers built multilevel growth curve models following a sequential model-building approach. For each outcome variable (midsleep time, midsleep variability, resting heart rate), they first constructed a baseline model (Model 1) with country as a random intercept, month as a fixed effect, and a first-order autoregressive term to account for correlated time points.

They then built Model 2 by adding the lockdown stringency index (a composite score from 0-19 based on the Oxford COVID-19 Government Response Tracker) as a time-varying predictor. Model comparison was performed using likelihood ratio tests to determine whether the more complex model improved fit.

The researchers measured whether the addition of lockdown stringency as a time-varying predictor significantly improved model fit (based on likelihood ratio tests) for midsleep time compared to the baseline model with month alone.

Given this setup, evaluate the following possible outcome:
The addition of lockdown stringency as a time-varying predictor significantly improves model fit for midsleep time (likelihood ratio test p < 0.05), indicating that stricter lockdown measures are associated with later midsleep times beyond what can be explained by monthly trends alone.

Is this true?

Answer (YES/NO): YES